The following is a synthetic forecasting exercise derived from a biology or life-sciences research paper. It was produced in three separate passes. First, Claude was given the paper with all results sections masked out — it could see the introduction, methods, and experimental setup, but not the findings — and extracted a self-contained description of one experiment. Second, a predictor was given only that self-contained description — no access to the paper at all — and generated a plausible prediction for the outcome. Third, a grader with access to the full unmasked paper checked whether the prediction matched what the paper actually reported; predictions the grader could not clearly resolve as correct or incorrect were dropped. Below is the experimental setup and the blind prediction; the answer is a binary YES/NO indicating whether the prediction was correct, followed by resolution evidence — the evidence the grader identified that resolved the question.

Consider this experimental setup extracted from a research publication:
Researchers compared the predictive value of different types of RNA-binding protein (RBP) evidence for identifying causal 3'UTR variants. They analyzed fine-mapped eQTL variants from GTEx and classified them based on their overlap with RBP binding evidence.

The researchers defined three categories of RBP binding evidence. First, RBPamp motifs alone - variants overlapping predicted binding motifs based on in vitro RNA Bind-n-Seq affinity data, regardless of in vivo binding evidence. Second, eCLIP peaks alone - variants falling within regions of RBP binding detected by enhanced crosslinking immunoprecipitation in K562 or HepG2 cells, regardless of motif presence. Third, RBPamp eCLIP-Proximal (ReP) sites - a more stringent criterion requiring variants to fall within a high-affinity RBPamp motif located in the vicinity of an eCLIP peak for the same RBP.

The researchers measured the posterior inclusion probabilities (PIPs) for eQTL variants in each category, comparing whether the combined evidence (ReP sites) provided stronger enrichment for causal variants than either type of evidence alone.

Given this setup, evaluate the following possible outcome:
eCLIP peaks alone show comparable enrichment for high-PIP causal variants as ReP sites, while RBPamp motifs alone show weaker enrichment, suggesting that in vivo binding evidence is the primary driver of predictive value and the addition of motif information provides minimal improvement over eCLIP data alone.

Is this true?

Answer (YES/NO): NO